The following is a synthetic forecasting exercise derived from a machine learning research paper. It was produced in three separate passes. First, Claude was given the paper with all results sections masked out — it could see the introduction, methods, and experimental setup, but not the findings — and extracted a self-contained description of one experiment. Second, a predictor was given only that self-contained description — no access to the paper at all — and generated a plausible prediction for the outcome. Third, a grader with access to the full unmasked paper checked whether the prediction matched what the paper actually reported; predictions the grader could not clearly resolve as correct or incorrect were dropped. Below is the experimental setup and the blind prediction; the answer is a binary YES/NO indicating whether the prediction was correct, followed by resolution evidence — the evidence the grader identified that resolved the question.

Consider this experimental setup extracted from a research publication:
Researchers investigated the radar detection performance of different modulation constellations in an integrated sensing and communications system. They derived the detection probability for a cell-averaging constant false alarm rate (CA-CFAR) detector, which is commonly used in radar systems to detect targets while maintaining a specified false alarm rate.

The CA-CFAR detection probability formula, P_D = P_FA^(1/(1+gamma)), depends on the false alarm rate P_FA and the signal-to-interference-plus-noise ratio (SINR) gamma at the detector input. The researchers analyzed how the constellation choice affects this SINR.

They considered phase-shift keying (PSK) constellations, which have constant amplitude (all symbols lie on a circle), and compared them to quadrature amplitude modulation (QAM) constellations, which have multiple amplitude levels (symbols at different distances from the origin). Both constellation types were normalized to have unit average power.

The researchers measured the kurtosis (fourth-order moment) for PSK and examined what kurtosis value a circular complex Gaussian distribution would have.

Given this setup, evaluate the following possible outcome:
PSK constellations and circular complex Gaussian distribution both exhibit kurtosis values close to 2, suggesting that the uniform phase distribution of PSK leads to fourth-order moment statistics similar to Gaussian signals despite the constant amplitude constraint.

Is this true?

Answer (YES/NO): NO